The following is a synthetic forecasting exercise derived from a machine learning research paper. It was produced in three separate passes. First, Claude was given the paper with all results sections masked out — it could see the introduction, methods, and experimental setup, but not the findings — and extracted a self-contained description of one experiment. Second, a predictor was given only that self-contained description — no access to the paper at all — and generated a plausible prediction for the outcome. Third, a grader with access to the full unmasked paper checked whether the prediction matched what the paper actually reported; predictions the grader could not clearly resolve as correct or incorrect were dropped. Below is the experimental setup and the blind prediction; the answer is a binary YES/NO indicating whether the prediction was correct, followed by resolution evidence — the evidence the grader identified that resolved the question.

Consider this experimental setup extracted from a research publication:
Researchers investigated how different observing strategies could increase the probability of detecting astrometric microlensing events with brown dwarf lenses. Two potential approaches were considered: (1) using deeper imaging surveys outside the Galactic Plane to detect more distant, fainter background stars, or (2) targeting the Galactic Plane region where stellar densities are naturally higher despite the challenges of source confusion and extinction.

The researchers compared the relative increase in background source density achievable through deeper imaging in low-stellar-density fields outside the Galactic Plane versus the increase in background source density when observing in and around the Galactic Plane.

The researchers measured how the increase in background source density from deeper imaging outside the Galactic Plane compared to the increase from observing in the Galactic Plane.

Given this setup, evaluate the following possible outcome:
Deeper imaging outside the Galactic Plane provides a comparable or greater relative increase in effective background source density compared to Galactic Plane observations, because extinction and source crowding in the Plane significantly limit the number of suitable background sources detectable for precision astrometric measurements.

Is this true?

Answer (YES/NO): NO